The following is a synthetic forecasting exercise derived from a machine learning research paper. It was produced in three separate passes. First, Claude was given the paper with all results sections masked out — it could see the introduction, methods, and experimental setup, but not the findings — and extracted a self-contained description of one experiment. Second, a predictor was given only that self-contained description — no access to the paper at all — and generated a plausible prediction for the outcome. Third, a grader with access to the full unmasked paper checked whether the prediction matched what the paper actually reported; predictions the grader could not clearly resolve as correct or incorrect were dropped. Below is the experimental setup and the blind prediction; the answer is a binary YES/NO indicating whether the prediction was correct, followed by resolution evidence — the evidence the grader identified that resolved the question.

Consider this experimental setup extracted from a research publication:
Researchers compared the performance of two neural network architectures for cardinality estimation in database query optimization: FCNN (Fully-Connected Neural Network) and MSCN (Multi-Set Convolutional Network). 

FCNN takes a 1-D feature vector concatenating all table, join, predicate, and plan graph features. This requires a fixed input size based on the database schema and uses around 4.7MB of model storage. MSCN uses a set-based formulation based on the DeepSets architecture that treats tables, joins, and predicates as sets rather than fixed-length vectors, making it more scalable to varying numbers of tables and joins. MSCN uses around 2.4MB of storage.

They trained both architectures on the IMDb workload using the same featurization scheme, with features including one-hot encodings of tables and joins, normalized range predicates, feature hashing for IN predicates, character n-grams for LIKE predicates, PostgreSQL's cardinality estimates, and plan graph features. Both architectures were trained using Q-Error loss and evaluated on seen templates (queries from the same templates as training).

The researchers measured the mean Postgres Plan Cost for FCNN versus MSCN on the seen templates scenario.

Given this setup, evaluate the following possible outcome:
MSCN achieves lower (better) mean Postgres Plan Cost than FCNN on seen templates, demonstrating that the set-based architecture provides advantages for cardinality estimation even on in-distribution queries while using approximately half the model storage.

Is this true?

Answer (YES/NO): NO